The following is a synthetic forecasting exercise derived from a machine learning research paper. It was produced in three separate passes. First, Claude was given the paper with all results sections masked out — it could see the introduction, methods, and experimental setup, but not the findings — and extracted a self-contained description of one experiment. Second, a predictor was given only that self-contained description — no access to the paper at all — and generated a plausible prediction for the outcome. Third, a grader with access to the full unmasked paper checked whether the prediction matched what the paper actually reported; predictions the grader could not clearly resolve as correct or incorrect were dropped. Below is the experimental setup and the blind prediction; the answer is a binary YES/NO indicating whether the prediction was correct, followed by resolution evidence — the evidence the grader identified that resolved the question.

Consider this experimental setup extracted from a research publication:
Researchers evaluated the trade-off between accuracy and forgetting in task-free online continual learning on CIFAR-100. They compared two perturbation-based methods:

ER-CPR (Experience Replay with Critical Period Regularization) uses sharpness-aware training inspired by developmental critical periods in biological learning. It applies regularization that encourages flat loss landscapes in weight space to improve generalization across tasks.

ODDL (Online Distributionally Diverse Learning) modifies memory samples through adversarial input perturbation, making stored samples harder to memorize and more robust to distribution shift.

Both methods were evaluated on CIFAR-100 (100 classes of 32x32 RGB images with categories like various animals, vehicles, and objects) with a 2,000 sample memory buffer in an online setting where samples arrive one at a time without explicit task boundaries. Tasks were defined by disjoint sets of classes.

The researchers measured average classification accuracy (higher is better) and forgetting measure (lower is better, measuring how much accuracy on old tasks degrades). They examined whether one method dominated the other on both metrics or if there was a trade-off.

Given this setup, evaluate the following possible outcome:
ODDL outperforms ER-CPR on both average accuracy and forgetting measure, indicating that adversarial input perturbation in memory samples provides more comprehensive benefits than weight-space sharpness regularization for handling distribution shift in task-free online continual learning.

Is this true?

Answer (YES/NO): YES